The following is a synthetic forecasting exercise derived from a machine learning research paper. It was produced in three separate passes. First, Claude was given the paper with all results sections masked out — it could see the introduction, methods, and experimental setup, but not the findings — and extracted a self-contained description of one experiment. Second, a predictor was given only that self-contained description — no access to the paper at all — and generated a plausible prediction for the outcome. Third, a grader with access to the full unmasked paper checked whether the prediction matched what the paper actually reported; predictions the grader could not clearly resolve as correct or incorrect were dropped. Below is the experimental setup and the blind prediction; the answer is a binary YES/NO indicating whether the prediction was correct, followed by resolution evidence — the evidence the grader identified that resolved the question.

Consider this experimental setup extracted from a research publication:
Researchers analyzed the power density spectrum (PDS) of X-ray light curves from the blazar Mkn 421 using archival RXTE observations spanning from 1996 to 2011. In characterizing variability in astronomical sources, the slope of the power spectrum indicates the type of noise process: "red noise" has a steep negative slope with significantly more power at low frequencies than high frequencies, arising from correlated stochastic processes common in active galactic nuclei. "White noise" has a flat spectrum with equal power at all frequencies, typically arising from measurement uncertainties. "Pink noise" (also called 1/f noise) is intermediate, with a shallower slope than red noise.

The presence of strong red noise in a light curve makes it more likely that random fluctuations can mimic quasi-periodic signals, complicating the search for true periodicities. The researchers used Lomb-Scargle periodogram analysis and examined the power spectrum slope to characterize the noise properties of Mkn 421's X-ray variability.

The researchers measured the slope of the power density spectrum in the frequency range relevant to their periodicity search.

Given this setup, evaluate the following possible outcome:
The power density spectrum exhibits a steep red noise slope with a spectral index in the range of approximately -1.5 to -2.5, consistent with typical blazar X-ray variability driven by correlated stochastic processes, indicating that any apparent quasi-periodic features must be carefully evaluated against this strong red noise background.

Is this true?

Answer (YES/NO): NO